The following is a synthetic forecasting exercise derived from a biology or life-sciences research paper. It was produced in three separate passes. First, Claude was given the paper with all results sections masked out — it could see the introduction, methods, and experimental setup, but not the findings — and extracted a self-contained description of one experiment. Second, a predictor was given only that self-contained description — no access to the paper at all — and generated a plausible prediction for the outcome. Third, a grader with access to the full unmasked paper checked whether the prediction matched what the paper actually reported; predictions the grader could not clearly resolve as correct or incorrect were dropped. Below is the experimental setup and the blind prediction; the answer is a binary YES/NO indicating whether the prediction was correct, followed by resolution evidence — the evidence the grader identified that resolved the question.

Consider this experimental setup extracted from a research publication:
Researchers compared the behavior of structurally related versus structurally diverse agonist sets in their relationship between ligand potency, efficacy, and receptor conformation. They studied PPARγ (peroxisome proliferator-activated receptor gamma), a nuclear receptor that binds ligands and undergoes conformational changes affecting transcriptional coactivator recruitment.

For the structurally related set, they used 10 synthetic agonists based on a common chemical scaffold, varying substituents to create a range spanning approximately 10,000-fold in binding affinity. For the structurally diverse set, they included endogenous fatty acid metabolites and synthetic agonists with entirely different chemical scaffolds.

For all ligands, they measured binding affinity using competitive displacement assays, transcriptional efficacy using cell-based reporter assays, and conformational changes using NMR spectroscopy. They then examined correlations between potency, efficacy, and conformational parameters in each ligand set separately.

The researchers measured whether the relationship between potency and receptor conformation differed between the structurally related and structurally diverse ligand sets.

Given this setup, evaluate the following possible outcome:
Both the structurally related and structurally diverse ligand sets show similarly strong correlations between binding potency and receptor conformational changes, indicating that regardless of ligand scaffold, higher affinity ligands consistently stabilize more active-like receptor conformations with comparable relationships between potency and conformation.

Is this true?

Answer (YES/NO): NO